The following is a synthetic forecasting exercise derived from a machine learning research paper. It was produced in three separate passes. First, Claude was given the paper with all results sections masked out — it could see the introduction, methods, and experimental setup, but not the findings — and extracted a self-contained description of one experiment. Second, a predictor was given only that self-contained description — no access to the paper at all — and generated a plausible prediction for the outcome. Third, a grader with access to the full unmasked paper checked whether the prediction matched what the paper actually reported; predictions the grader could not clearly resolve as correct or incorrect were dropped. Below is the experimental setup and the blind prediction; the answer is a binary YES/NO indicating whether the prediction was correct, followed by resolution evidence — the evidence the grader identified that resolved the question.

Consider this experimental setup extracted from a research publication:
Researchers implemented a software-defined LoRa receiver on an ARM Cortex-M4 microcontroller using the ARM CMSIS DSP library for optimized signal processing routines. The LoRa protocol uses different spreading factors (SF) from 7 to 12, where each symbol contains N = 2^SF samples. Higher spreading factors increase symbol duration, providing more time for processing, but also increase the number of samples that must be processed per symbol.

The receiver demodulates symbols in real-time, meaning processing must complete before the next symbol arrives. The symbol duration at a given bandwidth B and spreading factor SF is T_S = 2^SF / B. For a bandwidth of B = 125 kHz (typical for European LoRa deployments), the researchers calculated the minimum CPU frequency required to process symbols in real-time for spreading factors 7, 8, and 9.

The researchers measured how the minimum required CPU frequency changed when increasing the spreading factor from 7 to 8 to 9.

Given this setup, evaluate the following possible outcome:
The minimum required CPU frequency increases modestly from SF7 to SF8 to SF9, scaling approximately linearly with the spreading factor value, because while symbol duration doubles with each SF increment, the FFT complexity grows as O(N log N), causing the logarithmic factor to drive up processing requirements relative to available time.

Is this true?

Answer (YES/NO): NO